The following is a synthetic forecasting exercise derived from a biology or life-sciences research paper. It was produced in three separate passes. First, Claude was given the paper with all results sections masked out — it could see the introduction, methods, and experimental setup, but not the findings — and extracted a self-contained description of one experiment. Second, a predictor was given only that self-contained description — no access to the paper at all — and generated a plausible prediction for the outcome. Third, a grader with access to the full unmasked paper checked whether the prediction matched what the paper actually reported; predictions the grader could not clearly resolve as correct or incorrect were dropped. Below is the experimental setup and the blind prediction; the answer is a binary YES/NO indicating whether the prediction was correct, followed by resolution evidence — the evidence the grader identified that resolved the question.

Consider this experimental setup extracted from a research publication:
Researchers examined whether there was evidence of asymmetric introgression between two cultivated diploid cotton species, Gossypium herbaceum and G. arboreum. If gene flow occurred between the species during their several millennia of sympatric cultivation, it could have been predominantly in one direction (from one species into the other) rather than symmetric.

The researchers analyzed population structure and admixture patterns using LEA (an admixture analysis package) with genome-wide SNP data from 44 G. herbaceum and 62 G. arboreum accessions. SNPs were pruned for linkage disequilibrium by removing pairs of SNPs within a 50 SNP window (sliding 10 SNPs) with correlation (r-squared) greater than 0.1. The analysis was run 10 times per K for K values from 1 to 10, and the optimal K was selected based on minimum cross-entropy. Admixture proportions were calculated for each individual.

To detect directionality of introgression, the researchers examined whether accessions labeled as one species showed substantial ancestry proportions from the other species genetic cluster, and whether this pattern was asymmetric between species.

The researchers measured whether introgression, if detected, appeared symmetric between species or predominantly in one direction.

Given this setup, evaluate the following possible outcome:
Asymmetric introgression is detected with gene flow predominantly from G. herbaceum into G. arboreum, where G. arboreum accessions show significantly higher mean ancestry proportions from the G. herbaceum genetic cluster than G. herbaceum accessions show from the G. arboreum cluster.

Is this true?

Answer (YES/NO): NO